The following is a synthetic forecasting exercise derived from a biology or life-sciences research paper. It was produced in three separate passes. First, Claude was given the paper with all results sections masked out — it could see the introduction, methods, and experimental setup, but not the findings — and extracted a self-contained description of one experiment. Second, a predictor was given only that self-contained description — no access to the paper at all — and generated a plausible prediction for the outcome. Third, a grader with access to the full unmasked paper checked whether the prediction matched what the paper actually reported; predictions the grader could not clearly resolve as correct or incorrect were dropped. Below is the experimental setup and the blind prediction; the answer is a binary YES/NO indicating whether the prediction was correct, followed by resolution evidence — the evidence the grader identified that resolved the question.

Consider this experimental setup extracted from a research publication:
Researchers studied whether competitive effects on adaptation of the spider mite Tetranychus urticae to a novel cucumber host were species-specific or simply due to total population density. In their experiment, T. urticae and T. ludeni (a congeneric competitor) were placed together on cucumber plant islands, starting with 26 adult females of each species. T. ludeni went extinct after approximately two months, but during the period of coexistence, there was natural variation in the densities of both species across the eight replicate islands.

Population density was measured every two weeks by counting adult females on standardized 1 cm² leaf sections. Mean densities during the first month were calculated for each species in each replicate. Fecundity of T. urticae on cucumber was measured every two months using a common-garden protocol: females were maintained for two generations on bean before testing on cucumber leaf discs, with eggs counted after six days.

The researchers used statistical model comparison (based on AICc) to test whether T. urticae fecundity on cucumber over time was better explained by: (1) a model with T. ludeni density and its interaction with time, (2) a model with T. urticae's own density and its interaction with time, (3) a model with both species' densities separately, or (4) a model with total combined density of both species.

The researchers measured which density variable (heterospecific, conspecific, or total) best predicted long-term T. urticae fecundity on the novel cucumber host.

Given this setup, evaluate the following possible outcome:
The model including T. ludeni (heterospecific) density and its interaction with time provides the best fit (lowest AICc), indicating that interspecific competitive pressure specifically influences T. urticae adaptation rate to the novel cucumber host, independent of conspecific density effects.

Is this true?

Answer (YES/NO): NO